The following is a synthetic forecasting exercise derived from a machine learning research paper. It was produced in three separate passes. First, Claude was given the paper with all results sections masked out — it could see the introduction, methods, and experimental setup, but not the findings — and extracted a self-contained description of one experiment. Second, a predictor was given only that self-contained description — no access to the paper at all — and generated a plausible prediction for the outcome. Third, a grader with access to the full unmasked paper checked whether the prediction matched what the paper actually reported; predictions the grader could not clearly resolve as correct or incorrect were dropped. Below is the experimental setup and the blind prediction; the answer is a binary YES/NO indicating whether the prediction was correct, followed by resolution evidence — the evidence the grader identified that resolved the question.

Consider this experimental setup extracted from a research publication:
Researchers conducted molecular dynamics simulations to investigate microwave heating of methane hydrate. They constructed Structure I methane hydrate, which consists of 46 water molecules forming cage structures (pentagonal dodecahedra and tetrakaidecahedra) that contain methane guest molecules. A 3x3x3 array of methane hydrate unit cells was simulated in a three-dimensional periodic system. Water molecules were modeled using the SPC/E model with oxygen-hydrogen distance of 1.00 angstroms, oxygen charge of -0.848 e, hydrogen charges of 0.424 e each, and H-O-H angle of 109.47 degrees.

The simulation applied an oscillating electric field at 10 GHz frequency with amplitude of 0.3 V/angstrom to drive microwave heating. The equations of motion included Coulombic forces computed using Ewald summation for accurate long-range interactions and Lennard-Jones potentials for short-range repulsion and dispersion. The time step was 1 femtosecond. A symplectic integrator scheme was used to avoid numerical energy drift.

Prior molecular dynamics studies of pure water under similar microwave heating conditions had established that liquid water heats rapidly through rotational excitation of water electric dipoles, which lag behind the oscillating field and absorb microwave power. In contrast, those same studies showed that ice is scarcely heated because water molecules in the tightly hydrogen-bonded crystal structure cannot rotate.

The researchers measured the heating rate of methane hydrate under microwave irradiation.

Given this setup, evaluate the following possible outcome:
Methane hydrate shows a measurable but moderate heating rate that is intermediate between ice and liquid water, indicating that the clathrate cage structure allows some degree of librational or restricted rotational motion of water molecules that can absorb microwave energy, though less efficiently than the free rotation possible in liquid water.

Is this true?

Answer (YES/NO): NO